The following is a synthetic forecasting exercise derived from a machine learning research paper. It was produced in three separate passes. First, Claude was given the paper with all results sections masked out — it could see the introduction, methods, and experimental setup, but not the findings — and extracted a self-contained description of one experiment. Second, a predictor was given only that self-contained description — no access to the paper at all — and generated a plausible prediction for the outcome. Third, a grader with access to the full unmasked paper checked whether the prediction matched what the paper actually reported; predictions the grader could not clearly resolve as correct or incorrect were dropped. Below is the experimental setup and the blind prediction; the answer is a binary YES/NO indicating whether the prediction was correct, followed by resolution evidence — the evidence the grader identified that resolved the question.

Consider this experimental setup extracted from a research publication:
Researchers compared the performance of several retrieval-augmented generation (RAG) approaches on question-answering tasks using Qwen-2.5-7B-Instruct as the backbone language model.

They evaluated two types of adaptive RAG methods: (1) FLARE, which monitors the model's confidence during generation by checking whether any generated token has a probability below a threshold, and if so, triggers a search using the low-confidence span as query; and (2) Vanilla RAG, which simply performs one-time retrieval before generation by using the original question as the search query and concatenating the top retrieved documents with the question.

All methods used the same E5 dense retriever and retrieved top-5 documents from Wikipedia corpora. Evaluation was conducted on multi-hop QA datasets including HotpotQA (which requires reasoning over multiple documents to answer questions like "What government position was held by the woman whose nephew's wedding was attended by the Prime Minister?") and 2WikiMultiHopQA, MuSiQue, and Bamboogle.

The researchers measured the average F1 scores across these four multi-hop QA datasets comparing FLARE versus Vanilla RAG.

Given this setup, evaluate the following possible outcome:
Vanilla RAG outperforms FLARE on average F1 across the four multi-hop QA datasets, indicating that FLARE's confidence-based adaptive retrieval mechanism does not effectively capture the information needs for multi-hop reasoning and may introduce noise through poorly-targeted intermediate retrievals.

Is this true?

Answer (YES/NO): YES